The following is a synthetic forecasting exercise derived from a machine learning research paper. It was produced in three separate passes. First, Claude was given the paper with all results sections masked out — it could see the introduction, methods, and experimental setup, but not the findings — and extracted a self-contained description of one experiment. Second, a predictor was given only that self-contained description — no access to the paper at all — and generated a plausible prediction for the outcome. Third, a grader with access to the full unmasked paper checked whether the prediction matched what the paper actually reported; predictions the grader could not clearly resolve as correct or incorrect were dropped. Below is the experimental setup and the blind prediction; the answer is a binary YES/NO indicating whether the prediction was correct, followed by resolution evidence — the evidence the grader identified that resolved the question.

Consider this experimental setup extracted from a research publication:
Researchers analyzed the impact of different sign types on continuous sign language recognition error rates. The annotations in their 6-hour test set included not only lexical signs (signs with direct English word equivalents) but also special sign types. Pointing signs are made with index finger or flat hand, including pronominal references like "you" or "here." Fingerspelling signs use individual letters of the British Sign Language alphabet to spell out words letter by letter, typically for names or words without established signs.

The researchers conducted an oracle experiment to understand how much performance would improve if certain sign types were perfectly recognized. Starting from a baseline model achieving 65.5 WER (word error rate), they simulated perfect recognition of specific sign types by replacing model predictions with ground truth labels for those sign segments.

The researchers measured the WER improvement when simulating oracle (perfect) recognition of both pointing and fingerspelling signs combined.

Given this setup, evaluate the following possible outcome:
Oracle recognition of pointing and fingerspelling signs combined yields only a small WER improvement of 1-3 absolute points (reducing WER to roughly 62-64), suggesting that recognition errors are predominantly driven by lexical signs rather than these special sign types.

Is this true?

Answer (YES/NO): NO